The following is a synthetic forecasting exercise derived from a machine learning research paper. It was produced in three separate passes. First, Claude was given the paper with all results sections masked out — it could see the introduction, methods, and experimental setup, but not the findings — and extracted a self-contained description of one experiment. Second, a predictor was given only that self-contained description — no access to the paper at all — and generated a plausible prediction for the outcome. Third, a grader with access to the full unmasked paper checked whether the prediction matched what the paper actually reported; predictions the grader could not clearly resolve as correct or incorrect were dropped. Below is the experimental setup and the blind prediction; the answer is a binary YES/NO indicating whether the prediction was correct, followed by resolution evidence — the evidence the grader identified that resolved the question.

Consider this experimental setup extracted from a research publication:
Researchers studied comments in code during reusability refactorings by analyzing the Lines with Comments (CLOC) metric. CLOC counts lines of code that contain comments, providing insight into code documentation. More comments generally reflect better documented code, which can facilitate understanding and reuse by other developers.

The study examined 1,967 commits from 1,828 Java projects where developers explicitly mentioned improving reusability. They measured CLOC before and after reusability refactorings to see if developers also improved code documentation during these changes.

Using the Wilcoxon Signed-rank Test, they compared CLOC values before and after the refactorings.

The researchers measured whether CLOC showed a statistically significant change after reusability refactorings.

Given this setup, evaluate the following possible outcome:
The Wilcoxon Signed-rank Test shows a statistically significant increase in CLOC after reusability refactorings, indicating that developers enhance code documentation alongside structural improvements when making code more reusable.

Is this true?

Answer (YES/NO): NO